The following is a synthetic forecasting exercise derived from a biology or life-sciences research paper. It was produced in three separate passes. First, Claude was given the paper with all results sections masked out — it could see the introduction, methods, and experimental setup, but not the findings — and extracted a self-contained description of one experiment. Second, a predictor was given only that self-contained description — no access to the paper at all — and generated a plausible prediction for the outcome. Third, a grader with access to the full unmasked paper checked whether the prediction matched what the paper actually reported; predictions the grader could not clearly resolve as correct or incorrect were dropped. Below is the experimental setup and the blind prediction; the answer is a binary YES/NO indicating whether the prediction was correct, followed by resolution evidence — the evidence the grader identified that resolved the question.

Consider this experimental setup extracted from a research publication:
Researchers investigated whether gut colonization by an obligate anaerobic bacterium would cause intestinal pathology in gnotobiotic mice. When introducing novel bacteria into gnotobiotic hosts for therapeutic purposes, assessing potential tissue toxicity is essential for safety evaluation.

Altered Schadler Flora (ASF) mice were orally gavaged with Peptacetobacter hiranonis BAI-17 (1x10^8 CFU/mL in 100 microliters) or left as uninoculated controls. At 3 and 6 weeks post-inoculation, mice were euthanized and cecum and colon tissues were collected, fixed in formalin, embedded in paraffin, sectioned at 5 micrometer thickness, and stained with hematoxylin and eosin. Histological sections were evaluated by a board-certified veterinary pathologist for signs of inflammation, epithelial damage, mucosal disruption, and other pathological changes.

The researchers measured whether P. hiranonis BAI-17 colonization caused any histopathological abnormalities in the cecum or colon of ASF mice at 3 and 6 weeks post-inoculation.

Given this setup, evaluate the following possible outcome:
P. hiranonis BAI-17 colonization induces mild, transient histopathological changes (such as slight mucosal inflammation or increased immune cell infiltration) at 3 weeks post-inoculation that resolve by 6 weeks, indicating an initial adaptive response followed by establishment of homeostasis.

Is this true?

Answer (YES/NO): NO